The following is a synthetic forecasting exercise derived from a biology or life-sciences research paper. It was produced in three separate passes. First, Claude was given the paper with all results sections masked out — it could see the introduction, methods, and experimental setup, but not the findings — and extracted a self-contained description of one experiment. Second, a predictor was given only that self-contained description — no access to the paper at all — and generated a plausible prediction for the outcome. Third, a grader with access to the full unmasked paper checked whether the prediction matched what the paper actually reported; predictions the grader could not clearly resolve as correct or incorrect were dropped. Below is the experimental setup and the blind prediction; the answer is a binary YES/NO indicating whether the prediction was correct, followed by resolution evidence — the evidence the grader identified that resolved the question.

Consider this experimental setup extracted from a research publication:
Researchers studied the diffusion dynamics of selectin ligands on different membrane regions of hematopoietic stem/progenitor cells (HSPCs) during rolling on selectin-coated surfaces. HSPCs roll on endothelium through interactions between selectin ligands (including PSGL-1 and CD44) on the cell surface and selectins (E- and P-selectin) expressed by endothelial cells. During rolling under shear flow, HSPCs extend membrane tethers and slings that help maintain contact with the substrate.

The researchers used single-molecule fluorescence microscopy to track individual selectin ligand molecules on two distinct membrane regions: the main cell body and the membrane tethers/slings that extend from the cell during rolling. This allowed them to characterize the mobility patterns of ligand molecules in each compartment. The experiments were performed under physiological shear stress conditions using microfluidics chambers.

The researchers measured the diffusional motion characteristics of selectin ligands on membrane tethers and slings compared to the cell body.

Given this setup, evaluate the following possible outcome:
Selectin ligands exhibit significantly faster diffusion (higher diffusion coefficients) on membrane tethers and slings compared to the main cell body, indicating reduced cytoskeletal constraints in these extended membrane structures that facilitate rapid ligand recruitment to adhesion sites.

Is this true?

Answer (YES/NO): YES